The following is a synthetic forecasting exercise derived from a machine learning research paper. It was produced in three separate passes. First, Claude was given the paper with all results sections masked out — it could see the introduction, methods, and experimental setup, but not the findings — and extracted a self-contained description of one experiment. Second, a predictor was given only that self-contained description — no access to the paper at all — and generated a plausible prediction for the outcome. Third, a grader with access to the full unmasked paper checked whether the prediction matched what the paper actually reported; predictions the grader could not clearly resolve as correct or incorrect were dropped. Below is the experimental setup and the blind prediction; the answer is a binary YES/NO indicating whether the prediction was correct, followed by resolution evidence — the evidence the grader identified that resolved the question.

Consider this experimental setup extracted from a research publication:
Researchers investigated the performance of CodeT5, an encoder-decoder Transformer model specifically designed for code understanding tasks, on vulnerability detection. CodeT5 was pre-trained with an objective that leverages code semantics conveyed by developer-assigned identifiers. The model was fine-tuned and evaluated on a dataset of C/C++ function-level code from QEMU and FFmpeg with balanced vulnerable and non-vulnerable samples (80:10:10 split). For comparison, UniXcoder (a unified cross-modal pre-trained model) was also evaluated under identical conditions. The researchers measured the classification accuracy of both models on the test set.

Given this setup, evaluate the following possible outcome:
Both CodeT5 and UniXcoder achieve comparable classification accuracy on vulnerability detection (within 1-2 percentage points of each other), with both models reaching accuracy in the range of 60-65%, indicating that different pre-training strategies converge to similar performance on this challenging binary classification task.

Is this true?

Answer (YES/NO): NO